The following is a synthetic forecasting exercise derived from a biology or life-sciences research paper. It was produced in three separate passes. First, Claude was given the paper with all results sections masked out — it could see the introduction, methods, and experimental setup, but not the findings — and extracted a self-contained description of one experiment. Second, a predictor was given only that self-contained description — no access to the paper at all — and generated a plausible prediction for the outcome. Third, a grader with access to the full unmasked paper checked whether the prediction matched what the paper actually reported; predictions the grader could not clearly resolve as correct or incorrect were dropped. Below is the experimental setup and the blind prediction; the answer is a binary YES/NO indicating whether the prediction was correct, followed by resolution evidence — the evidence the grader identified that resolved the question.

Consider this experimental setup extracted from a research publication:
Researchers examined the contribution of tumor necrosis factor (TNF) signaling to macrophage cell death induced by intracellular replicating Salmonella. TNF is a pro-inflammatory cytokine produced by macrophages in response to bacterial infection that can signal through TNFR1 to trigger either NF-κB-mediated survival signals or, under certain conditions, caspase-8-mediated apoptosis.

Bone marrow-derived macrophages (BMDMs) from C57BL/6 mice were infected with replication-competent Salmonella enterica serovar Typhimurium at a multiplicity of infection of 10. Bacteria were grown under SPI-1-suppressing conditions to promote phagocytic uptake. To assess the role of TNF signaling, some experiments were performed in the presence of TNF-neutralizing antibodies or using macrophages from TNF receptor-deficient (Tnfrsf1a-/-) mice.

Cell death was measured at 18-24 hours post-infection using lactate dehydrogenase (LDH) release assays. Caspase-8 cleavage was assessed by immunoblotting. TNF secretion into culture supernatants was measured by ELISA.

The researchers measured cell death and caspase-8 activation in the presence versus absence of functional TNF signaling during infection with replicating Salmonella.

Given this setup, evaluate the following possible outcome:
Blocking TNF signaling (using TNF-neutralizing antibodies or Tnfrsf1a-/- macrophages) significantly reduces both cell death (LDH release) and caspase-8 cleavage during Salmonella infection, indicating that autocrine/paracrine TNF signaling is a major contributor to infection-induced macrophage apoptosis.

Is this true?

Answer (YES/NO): NO